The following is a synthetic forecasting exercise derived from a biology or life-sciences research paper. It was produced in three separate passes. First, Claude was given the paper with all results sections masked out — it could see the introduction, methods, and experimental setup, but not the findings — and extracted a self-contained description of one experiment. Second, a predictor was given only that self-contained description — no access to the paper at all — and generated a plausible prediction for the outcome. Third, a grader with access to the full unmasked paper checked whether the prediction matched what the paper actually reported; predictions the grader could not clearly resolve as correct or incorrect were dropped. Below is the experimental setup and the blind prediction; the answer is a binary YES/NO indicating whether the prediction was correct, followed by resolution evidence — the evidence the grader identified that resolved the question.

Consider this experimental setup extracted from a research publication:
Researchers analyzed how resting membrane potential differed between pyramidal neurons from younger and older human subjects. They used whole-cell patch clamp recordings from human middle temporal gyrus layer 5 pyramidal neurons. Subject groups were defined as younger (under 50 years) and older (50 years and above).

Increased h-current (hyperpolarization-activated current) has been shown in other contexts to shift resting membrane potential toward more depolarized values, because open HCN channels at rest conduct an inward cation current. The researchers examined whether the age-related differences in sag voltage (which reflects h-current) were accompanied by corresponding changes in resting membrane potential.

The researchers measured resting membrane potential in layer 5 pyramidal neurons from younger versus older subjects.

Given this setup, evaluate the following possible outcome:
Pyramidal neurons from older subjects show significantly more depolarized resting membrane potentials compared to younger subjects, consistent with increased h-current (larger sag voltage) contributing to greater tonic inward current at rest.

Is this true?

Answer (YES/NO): NO